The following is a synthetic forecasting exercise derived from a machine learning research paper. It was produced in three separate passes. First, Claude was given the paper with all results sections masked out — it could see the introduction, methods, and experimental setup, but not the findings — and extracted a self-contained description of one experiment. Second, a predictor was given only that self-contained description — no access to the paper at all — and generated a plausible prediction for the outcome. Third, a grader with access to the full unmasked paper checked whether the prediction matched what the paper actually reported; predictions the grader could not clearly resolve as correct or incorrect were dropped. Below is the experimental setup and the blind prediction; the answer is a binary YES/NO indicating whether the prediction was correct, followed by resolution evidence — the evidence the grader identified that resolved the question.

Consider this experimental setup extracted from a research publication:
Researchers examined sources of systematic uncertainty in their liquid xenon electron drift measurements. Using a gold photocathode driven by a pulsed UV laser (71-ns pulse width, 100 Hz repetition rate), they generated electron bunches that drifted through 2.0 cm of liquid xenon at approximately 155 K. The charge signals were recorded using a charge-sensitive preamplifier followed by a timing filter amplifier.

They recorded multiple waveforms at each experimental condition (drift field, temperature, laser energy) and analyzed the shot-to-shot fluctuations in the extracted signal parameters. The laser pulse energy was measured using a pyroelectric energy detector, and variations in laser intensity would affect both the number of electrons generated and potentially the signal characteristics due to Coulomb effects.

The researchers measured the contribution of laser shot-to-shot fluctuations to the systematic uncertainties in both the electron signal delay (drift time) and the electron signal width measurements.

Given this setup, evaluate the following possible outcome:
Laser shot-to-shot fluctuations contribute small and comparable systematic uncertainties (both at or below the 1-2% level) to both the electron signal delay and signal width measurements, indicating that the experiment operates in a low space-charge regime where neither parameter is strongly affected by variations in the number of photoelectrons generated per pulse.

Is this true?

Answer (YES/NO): NO